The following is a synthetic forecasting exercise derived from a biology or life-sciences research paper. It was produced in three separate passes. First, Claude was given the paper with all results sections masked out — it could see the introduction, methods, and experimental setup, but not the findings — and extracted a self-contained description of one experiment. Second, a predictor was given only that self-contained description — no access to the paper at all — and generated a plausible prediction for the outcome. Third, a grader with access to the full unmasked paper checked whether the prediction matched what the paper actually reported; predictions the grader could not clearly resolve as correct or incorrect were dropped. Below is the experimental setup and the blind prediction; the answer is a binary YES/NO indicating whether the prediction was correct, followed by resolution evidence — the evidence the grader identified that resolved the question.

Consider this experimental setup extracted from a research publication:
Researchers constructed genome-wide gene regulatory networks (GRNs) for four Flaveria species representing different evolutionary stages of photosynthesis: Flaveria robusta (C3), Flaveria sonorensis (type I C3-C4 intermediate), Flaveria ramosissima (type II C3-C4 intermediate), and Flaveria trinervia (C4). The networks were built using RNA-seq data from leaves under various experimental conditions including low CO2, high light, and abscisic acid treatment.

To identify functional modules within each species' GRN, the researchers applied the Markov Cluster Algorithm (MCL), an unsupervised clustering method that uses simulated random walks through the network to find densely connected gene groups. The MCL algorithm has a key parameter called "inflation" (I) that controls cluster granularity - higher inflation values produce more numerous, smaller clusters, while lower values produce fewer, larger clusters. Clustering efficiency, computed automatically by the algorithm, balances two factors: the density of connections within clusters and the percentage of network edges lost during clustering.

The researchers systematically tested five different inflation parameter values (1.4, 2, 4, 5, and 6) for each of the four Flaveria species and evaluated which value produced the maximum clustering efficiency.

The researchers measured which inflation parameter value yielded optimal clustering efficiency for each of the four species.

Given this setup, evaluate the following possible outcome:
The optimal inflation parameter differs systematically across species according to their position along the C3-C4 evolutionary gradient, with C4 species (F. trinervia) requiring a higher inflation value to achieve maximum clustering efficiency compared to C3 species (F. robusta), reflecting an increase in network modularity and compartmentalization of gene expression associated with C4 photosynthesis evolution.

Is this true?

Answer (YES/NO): NO